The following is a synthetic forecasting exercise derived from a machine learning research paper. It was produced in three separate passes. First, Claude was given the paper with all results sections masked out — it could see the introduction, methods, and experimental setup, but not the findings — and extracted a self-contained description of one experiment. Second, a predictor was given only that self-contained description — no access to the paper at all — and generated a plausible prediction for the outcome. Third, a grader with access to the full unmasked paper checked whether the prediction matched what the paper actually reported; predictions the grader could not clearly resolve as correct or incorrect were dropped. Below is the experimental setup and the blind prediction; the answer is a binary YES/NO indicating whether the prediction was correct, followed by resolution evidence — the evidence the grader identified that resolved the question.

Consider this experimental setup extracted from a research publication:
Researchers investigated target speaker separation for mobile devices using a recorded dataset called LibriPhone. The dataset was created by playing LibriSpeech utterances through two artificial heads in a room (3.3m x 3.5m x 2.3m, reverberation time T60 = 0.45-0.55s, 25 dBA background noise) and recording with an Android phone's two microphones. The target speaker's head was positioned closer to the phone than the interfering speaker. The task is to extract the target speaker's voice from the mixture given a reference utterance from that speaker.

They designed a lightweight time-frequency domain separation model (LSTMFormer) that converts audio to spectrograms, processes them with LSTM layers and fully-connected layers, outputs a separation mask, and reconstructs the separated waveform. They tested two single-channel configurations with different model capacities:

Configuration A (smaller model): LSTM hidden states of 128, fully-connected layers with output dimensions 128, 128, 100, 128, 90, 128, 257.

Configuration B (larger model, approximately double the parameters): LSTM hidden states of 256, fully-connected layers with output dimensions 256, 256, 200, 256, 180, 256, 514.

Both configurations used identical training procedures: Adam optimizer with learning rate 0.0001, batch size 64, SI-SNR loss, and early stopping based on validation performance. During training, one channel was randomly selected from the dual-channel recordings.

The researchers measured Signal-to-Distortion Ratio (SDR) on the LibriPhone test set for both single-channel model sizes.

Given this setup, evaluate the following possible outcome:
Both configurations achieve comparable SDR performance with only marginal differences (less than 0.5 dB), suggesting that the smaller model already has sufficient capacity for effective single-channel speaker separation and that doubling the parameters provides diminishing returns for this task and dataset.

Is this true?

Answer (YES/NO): YES